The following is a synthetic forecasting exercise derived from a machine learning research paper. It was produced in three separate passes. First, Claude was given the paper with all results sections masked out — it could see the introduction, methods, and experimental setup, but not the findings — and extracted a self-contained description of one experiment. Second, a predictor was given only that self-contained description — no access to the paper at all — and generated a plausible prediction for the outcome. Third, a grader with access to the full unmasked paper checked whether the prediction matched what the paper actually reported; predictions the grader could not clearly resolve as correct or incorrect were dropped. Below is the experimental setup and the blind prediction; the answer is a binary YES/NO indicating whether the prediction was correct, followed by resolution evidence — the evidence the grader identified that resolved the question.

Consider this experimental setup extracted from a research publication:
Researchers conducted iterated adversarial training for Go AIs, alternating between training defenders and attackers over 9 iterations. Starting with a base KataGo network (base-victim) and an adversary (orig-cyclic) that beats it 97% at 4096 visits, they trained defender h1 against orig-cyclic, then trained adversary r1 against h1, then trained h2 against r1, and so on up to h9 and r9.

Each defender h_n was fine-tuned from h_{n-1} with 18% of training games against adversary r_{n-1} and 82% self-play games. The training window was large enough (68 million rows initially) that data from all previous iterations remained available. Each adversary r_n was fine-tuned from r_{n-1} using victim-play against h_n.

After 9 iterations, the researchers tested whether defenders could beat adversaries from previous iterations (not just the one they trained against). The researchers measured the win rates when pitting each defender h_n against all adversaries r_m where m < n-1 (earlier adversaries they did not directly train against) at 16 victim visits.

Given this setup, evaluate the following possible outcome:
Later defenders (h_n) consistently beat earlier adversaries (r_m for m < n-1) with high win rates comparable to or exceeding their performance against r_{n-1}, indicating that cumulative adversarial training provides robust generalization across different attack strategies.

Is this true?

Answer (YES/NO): YES